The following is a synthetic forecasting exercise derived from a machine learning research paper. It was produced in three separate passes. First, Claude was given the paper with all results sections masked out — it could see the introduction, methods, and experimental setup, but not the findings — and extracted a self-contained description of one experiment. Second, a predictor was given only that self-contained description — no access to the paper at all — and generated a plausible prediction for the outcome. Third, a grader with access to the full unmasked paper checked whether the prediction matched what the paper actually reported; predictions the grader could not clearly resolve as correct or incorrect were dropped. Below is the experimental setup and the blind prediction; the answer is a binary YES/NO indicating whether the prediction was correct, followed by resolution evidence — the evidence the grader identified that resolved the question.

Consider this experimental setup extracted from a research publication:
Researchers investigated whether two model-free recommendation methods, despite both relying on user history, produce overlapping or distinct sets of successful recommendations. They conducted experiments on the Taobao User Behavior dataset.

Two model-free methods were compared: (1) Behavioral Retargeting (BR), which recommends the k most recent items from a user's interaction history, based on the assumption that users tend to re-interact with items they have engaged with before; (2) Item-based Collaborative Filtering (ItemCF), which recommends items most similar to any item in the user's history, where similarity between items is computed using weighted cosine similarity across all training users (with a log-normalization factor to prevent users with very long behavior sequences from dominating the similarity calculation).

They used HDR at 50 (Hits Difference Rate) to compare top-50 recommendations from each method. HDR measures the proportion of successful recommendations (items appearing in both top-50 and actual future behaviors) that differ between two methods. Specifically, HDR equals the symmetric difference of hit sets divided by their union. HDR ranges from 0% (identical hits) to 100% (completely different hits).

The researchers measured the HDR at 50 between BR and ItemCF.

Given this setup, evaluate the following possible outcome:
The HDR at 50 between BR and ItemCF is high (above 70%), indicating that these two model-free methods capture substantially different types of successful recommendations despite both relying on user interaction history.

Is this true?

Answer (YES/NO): YES